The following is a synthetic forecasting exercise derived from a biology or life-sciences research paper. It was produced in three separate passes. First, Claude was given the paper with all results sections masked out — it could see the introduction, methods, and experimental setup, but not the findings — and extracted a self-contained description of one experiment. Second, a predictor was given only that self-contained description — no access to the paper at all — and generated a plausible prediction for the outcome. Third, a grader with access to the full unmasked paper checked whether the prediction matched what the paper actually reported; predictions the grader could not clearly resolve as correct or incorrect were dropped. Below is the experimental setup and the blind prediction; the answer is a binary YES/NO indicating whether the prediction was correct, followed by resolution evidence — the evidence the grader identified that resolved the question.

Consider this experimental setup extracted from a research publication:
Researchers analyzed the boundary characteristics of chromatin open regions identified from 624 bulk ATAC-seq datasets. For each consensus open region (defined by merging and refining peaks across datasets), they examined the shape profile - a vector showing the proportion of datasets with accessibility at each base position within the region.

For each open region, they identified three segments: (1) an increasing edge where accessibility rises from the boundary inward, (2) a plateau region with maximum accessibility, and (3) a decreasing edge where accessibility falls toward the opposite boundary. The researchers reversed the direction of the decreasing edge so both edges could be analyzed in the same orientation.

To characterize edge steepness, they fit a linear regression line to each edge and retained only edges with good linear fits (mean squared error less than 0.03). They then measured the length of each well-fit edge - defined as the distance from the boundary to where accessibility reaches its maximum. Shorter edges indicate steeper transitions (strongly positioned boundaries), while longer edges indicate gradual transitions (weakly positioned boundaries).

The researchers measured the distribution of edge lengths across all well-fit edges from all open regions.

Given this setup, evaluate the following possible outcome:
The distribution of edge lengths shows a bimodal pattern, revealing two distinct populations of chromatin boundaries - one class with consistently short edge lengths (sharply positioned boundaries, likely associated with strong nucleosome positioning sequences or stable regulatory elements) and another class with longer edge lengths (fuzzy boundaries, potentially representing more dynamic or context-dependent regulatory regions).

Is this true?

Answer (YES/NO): YES